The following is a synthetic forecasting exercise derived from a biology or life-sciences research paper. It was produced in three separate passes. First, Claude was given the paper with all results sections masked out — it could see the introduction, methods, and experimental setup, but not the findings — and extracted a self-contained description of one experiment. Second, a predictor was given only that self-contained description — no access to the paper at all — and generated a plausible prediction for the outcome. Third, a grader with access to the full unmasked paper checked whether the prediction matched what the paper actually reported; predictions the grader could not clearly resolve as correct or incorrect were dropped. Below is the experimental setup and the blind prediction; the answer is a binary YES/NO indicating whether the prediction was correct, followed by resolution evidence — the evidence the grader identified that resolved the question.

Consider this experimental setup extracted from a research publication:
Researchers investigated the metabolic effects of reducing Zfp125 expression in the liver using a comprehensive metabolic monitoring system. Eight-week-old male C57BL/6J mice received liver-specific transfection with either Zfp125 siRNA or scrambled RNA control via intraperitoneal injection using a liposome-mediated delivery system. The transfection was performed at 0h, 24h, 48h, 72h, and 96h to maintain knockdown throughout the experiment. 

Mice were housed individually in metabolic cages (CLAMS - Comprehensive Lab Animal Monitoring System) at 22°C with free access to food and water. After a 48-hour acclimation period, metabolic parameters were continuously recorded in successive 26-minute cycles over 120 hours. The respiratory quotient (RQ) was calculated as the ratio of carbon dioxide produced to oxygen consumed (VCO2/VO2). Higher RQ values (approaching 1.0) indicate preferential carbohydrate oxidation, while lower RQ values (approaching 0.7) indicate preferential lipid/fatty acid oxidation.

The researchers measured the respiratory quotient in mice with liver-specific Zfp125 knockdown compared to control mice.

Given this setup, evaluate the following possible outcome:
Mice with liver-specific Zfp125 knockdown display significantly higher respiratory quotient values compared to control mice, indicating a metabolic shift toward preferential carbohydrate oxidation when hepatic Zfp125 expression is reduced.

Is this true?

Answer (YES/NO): NO